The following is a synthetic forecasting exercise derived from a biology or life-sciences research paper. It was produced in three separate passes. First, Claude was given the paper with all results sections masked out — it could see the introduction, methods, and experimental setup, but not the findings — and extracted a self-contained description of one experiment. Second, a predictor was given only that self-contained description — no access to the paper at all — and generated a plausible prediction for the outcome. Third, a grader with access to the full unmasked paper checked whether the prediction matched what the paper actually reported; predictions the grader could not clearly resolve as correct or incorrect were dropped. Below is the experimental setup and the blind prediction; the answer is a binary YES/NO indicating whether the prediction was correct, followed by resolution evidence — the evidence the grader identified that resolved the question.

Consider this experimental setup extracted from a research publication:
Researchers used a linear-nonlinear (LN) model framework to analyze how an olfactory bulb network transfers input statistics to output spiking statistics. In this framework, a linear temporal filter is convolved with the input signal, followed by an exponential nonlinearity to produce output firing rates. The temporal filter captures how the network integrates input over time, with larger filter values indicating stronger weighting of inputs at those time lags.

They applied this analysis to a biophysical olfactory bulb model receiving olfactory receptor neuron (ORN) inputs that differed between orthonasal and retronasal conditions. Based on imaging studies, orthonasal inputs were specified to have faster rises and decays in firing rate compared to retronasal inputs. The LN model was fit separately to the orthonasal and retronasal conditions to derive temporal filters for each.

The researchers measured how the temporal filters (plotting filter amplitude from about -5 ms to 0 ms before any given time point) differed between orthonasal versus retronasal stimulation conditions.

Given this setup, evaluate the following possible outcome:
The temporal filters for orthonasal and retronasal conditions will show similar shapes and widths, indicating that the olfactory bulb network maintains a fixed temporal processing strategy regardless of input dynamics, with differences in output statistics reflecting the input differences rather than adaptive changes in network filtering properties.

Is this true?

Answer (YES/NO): NO